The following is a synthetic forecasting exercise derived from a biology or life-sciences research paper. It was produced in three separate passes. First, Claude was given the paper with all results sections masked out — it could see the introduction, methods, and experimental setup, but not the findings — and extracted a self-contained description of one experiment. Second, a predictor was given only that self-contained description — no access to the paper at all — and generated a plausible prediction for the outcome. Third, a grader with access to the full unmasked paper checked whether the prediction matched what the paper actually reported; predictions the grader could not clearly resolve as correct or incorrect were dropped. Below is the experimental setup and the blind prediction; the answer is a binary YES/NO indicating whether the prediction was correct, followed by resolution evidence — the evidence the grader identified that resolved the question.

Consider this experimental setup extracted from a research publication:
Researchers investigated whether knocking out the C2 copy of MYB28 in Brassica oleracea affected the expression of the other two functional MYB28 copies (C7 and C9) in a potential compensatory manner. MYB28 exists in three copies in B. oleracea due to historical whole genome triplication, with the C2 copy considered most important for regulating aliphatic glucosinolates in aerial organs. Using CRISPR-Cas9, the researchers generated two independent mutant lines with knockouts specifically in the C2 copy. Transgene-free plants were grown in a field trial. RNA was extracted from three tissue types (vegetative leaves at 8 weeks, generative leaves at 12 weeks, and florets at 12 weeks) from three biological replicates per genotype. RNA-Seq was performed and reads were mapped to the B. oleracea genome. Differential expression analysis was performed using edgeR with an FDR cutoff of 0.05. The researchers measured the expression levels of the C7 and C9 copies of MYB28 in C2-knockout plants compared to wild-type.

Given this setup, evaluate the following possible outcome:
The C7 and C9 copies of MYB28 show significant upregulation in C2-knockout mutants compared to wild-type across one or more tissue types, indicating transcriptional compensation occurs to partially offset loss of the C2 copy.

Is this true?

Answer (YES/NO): NO